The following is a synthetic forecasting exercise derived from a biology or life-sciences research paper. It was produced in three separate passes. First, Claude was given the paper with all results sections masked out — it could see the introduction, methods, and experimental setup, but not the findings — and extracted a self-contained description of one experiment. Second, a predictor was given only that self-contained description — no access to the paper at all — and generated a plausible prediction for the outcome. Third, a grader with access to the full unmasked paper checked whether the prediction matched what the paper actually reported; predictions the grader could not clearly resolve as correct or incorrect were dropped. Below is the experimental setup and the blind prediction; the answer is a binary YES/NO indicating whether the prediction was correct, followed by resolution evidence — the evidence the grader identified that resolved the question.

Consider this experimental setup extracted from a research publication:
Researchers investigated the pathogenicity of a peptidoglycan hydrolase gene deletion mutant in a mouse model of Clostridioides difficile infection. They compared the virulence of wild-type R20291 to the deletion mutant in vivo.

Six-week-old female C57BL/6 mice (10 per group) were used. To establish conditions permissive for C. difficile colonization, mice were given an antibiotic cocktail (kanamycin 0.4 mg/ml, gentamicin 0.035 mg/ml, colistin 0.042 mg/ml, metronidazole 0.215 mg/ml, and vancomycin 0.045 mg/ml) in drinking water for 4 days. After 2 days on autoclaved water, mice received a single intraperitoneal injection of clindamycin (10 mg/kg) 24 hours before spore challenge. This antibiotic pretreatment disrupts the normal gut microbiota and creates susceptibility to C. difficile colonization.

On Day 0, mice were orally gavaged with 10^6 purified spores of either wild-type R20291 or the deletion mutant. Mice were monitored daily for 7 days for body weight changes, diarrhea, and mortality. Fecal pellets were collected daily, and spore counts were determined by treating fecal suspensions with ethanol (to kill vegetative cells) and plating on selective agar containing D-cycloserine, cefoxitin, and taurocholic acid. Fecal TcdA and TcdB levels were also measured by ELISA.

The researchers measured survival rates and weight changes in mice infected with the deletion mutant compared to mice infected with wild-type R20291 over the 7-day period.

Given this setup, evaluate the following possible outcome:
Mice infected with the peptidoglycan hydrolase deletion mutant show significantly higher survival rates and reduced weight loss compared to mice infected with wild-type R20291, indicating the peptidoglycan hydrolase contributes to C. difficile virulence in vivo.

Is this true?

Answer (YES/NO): NO